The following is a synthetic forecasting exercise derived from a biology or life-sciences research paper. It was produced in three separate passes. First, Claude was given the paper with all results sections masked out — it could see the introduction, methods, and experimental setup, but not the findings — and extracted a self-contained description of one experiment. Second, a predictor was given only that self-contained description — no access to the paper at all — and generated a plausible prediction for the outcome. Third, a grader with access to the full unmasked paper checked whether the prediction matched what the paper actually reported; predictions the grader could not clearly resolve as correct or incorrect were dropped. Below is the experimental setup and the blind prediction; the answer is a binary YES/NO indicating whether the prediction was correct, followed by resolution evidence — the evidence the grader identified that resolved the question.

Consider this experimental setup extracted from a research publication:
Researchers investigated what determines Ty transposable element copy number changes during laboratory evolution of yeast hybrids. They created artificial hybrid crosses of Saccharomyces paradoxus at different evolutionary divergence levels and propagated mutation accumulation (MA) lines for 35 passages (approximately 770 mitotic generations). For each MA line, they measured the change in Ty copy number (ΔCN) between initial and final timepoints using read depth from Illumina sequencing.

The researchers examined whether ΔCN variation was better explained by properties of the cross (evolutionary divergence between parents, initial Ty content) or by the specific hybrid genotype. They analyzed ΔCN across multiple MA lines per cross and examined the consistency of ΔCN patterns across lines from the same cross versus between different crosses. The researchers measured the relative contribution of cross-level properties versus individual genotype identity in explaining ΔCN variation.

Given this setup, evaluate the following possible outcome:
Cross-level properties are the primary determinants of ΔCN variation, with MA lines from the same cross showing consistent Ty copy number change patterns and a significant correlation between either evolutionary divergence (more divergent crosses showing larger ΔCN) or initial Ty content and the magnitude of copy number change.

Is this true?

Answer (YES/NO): NO